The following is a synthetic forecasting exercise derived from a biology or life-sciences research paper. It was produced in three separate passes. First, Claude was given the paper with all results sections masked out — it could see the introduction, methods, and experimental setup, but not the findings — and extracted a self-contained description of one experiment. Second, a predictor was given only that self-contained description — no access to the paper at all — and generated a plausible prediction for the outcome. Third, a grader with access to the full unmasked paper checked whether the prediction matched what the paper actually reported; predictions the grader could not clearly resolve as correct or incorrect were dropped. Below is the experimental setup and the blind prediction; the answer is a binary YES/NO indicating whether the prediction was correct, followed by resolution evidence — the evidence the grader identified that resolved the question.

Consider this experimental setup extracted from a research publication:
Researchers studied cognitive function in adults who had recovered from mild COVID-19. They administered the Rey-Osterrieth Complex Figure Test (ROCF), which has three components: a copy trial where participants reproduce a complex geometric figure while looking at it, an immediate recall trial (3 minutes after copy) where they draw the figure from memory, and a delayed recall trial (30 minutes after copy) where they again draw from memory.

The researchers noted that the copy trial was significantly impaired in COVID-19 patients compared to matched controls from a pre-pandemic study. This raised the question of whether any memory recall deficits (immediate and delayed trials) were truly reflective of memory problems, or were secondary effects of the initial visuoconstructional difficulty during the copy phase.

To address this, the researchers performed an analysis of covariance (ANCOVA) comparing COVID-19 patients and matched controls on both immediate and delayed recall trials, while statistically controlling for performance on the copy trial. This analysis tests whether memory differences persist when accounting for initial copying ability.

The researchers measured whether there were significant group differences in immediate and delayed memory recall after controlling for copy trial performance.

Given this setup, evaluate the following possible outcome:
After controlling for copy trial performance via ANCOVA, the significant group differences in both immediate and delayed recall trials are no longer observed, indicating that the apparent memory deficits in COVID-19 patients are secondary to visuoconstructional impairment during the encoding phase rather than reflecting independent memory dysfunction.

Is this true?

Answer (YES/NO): YES